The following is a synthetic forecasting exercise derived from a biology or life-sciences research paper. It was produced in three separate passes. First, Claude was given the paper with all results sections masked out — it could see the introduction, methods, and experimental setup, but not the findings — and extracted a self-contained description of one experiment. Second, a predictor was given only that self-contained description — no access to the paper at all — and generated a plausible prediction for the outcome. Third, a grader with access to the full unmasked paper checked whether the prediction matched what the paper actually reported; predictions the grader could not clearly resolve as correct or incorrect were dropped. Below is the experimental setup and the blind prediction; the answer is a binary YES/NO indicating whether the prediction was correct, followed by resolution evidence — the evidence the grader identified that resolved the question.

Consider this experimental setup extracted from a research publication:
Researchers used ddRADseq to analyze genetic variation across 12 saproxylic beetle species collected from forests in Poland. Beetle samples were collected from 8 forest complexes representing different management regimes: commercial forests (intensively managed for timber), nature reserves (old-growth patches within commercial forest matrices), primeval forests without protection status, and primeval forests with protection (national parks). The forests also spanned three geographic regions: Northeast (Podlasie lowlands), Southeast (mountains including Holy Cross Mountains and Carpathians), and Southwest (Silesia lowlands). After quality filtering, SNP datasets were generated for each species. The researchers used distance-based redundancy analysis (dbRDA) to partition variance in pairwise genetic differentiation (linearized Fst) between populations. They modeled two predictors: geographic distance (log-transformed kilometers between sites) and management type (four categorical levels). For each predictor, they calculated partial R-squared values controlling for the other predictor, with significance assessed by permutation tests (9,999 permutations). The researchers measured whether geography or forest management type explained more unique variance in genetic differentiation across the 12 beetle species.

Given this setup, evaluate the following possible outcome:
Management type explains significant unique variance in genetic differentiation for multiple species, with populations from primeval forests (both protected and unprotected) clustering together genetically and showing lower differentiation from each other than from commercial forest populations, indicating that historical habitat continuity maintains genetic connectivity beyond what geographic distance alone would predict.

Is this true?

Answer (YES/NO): NO